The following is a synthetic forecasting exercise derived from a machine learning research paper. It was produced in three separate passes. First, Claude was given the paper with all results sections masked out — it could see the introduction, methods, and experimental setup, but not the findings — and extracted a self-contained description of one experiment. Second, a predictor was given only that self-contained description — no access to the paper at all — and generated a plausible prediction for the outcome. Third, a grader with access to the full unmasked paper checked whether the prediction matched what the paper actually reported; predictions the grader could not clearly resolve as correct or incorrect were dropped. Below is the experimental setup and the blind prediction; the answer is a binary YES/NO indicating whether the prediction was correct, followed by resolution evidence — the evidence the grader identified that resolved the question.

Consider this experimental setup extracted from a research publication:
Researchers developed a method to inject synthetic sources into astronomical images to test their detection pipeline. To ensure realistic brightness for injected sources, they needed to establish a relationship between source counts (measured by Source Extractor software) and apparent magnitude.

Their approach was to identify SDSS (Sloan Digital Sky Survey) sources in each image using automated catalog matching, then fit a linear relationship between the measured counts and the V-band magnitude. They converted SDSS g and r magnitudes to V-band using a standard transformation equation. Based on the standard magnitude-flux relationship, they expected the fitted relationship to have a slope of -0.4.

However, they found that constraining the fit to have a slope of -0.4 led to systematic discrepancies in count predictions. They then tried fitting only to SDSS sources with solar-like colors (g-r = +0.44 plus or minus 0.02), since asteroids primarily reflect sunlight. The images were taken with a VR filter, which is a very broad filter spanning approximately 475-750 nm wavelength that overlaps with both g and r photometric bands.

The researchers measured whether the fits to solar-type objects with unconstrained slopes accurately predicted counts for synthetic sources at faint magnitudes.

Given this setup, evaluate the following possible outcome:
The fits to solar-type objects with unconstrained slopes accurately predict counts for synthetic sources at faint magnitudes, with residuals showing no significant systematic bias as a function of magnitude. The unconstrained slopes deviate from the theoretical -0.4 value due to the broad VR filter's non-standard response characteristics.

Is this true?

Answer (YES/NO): NO